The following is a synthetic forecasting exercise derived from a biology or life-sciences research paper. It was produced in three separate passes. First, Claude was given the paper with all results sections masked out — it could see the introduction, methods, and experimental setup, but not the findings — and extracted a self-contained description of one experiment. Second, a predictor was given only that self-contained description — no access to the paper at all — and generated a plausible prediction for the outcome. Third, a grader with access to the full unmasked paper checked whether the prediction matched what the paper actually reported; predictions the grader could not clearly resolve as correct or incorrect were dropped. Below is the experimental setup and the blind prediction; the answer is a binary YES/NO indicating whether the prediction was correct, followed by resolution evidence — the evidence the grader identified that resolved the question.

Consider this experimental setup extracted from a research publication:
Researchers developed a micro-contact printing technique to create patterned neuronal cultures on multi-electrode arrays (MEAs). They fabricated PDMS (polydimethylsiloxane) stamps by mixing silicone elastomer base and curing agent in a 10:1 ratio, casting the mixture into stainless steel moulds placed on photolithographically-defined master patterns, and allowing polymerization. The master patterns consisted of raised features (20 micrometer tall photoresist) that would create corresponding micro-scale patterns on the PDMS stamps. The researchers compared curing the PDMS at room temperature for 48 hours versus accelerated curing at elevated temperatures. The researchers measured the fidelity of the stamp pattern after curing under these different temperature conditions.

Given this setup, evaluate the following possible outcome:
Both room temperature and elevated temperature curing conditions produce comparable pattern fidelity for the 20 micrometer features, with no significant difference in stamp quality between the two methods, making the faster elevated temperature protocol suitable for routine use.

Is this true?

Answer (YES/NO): NO